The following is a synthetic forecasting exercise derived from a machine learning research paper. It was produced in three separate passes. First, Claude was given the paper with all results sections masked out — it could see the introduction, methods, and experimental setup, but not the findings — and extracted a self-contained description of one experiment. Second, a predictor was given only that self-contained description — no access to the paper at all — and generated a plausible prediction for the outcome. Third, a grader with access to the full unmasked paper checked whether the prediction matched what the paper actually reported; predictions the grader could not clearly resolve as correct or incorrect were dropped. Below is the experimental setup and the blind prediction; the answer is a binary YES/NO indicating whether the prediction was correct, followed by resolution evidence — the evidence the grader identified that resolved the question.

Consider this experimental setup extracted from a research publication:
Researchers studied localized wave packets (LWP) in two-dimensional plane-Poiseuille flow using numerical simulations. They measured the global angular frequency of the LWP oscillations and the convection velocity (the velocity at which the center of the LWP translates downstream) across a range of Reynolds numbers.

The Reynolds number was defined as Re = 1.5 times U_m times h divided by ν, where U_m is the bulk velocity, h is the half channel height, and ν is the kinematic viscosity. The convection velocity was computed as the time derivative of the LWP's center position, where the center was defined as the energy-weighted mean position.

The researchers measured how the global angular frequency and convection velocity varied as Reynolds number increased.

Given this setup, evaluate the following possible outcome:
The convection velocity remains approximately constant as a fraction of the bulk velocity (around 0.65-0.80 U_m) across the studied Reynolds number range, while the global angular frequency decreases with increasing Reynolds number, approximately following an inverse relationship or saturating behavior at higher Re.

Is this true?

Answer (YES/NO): NO